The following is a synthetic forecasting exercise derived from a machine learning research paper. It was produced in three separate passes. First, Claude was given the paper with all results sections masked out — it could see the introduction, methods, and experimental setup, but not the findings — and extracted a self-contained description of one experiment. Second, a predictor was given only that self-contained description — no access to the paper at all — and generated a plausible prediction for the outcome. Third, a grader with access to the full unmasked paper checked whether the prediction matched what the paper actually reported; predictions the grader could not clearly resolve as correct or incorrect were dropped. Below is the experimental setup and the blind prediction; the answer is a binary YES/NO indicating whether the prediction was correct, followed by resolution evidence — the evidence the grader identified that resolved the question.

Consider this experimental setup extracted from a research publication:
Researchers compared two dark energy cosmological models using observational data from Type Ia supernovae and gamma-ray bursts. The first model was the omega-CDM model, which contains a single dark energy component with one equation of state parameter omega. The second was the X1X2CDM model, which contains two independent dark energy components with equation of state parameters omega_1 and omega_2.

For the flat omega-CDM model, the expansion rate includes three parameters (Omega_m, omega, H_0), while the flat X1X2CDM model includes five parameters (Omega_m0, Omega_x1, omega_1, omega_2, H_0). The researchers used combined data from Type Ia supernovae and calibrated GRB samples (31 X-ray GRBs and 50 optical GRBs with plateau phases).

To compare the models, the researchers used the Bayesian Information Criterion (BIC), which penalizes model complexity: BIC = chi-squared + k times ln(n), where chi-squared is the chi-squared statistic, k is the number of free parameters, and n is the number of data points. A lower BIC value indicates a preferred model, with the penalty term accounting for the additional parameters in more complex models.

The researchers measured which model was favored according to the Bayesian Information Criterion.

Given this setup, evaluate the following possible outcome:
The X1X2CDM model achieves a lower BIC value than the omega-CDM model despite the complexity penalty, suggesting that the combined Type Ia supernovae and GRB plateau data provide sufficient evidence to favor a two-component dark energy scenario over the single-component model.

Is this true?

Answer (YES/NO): NO